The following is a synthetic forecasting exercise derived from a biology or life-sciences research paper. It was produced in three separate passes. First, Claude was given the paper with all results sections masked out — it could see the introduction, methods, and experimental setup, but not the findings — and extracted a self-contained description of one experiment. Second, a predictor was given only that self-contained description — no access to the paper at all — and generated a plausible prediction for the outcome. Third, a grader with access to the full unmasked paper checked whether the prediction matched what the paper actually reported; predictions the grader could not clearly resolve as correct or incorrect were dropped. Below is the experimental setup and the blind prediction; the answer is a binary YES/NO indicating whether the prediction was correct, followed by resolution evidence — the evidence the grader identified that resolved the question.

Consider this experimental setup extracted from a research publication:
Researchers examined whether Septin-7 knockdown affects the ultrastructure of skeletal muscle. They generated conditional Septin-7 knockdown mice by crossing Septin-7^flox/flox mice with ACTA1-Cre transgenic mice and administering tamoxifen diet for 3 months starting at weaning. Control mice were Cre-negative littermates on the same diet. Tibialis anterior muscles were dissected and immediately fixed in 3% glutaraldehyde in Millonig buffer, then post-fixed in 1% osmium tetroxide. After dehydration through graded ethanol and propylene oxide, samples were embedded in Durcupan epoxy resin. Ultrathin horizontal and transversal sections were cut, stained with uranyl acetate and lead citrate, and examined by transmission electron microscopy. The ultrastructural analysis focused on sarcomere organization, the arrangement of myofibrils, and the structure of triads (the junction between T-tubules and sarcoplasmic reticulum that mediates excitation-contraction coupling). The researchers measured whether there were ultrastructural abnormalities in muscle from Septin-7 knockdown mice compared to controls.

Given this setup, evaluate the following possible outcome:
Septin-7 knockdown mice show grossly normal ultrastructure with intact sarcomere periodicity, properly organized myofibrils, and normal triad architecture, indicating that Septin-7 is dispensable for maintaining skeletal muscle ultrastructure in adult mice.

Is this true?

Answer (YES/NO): NO